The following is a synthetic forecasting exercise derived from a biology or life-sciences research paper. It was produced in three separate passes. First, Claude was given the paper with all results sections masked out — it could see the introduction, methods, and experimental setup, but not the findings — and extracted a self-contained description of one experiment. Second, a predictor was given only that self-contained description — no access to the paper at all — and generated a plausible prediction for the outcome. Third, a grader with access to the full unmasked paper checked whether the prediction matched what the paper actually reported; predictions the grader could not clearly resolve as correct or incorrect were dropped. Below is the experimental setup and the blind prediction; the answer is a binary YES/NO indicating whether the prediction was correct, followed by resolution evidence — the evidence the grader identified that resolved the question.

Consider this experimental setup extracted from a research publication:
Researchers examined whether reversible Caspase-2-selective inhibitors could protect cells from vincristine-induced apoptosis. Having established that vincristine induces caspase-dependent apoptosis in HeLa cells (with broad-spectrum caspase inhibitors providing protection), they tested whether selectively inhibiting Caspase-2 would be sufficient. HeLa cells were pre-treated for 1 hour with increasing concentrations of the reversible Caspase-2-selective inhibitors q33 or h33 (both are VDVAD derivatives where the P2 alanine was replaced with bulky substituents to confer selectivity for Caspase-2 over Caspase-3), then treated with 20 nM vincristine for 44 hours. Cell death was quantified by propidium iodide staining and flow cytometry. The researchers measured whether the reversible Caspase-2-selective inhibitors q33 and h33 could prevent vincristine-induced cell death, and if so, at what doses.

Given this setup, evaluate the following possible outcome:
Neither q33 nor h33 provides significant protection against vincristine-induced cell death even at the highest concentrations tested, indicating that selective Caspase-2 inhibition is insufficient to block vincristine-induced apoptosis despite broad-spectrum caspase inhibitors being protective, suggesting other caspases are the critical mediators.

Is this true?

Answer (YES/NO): NO